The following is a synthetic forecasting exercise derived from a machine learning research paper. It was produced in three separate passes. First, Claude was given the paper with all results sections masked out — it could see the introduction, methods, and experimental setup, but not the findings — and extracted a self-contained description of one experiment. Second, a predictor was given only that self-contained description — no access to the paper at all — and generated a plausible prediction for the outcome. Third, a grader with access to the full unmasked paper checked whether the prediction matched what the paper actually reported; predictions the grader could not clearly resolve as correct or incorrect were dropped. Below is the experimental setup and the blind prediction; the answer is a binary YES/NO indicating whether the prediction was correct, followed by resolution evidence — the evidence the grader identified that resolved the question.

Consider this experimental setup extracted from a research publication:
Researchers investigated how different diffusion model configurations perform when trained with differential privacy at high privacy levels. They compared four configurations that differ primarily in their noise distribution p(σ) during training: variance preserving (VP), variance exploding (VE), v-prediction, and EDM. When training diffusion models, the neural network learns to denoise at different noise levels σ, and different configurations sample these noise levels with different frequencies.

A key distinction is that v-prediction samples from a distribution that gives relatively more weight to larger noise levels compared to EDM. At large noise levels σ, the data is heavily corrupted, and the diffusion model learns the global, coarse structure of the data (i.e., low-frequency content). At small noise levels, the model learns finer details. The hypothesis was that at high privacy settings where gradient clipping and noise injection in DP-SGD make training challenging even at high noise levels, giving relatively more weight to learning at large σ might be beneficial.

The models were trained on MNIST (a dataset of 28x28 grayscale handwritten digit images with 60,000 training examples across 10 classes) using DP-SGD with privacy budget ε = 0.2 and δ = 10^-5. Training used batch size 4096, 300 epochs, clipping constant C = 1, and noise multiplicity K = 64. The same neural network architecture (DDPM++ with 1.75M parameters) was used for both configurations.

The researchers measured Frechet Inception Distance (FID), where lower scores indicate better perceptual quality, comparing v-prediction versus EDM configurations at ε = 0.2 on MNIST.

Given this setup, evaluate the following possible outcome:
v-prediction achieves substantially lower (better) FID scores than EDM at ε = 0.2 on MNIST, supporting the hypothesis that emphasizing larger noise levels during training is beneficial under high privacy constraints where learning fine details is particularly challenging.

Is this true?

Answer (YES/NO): YES